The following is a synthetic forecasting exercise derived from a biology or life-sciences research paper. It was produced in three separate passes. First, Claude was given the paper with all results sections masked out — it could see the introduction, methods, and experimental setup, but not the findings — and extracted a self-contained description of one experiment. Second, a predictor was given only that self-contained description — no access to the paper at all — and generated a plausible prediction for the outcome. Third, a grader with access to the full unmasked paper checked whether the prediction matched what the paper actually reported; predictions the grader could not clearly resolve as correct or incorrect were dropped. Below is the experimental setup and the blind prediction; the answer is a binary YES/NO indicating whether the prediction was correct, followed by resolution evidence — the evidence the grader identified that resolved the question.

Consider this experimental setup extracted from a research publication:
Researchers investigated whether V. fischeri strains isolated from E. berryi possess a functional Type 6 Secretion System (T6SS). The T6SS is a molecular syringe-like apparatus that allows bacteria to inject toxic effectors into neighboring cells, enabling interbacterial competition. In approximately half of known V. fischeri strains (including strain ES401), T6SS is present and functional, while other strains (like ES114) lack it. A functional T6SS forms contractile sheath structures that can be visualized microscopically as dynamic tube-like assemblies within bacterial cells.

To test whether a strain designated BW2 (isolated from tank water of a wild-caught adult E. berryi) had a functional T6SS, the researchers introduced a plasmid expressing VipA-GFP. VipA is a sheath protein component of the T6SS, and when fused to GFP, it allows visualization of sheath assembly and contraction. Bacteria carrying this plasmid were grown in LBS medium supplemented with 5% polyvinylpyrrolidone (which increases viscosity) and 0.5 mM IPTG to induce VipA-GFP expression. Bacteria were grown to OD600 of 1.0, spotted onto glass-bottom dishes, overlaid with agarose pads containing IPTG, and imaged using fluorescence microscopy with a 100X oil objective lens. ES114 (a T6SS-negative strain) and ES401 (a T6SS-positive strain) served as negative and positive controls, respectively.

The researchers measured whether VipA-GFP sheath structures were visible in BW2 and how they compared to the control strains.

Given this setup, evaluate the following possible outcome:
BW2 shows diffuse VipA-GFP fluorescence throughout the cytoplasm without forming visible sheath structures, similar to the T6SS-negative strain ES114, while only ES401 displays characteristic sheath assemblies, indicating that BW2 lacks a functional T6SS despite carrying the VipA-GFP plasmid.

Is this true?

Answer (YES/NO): NO